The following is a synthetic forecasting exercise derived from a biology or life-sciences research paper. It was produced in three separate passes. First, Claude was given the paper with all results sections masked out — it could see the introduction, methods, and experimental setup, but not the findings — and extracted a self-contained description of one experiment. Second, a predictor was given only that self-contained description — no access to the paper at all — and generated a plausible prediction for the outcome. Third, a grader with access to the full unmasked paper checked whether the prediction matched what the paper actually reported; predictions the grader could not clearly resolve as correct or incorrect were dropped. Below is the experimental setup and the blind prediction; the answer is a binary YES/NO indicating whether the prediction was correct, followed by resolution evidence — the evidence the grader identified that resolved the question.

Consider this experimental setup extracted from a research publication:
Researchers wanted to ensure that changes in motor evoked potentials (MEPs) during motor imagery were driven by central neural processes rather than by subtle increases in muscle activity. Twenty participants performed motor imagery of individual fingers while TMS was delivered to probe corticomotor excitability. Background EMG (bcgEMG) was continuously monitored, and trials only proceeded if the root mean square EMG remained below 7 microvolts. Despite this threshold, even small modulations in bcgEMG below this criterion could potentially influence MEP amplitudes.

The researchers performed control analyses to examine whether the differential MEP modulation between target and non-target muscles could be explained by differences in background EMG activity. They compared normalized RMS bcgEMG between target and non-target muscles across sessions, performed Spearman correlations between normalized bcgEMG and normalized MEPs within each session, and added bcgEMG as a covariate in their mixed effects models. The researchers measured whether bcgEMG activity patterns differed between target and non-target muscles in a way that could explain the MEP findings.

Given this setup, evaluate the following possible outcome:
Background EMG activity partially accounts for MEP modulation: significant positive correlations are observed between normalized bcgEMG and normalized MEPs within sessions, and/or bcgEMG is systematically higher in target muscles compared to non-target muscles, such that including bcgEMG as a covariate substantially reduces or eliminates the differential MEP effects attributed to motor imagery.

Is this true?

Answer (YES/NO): NO